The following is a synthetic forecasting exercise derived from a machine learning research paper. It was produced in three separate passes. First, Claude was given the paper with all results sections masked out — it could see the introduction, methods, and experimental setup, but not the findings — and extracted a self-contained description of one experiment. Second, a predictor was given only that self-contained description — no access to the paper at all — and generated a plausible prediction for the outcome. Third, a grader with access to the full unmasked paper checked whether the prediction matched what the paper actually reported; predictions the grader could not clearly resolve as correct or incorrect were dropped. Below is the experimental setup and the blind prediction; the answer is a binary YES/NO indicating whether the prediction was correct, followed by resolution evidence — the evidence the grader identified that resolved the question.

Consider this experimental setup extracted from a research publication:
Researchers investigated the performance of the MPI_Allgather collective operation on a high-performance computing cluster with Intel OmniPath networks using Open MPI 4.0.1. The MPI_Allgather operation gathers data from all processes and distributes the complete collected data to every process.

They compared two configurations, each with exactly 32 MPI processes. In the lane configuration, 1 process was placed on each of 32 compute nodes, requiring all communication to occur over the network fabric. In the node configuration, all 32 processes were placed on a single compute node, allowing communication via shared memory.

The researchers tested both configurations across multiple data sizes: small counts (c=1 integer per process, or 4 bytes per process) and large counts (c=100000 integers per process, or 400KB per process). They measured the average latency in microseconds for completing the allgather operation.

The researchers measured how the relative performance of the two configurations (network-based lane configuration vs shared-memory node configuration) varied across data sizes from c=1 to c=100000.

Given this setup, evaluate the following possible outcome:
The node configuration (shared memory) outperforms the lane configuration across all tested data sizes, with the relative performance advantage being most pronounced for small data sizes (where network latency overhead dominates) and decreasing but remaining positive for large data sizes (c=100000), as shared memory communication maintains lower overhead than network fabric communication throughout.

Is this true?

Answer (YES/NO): NO